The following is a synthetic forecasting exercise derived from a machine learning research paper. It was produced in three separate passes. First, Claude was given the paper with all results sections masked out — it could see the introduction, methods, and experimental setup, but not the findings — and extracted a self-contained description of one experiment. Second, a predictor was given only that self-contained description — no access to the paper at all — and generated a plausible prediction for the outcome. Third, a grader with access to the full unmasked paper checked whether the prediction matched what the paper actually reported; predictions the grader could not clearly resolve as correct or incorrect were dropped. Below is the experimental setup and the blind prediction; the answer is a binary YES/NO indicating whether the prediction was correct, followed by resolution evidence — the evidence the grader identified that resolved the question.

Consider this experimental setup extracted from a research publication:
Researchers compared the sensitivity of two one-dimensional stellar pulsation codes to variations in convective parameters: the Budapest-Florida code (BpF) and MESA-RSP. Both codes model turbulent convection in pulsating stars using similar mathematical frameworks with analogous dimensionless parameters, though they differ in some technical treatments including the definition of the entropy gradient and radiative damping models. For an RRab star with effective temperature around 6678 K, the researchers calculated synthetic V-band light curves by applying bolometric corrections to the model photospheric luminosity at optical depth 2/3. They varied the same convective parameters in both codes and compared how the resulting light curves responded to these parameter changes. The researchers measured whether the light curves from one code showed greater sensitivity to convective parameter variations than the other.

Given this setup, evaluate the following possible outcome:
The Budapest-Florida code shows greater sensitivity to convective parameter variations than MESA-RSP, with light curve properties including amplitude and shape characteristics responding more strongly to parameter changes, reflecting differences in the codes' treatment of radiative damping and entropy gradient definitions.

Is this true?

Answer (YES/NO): NO